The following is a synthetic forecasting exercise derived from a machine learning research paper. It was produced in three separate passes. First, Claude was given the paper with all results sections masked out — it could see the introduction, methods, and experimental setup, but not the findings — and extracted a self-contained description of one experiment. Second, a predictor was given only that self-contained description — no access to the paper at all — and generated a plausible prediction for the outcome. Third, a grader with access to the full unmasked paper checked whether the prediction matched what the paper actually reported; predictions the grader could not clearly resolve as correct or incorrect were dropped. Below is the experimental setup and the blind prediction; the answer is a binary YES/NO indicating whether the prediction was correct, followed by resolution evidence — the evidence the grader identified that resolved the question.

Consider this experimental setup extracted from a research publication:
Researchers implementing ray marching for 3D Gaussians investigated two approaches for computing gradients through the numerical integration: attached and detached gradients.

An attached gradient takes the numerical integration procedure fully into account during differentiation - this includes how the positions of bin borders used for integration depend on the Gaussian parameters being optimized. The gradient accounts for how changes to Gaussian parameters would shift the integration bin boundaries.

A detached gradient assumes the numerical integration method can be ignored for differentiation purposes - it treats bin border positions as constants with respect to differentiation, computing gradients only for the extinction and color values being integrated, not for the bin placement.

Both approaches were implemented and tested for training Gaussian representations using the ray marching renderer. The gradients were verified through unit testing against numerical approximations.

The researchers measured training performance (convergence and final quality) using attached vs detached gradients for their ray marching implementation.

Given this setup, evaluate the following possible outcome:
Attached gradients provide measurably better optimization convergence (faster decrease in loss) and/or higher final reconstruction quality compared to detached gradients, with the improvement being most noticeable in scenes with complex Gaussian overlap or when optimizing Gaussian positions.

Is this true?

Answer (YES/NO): NO